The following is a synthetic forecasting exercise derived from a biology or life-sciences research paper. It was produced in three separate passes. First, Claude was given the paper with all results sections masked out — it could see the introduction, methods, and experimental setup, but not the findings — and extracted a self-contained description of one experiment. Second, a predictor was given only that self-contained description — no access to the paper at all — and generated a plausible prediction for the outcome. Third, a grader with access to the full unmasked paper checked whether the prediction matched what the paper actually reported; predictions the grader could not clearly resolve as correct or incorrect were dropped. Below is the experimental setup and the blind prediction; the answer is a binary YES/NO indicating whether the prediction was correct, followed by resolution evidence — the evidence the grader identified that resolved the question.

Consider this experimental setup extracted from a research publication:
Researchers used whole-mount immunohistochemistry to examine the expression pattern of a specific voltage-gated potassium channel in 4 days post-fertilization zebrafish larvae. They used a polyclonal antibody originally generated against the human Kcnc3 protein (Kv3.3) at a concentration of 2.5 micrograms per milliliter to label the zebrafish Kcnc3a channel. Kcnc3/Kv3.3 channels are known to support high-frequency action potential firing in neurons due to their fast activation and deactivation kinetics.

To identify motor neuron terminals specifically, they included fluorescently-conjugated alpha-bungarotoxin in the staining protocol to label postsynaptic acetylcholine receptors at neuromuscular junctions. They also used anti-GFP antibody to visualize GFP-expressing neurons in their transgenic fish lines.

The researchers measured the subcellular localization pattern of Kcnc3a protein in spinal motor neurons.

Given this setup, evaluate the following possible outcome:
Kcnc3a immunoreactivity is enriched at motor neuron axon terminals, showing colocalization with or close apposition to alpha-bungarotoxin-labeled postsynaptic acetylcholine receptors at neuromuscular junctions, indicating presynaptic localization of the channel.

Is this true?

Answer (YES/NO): YES